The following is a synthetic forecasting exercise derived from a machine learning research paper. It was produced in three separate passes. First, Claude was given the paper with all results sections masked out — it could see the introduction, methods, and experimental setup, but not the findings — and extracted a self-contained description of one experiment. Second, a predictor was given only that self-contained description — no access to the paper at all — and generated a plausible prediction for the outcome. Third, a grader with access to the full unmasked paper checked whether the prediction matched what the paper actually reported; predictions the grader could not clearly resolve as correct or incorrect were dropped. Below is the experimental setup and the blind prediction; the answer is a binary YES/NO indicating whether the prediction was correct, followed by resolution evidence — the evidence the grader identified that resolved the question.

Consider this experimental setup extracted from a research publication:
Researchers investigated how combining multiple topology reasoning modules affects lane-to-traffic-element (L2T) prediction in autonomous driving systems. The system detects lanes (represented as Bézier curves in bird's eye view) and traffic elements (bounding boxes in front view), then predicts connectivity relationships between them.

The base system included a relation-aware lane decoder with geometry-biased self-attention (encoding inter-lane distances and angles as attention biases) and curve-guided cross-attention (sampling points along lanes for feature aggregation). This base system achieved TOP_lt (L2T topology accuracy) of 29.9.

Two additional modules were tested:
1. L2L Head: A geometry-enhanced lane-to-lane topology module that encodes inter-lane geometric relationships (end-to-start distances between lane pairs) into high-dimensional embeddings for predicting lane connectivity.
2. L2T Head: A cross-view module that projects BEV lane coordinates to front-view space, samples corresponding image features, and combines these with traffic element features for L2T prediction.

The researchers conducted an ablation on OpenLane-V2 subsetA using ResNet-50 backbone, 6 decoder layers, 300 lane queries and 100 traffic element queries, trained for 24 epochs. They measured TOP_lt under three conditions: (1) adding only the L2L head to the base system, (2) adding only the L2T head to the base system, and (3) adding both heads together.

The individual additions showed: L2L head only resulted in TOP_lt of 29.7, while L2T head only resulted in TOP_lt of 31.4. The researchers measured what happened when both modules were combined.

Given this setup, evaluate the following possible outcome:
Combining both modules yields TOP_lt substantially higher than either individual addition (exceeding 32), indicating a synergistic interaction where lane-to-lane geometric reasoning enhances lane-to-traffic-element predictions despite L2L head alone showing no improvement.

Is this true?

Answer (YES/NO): NO